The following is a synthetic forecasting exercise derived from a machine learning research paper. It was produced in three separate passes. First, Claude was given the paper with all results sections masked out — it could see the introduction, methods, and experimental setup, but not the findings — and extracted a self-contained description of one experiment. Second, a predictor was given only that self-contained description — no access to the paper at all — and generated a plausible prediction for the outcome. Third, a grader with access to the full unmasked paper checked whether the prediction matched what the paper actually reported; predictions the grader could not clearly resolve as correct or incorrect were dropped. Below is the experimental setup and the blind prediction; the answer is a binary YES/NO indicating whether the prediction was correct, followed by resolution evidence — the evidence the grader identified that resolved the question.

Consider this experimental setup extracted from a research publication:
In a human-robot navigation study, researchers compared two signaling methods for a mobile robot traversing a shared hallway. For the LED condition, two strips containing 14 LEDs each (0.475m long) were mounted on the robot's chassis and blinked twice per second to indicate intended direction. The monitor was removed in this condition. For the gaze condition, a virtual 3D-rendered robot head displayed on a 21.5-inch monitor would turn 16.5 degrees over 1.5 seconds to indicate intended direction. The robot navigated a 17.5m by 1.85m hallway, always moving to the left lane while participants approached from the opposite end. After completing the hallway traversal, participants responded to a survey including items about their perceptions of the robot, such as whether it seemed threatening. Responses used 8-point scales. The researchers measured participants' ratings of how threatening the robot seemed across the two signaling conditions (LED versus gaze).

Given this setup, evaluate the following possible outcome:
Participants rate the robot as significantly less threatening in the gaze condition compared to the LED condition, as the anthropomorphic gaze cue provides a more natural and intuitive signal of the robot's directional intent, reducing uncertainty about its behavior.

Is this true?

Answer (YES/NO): NO